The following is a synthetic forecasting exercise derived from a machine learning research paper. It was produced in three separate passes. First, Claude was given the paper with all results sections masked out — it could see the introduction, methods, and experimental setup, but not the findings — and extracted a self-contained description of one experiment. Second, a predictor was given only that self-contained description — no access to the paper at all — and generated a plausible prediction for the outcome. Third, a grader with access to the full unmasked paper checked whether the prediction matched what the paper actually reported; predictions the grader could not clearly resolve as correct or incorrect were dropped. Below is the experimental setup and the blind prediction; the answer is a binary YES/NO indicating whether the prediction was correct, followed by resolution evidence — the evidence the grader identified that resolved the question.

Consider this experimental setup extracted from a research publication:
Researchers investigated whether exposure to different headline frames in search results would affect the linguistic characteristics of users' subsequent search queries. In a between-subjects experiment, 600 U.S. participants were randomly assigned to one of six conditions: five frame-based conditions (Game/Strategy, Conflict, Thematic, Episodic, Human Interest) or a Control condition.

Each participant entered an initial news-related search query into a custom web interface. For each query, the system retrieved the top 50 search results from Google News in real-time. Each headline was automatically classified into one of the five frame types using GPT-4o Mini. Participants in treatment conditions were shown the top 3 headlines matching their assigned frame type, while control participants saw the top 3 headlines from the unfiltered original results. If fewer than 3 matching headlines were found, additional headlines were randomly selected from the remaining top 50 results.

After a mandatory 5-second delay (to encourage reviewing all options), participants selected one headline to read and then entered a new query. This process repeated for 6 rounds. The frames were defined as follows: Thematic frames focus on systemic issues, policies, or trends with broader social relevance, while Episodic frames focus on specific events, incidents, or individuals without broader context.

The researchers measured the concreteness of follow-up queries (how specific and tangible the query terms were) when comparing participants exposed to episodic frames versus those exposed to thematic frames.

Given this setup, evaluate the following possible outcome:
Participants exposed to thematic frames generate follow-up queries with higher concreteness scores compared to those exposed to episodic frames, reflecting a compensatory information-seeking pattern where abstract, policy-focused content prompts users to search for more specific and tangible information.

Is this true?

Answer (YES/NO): NO